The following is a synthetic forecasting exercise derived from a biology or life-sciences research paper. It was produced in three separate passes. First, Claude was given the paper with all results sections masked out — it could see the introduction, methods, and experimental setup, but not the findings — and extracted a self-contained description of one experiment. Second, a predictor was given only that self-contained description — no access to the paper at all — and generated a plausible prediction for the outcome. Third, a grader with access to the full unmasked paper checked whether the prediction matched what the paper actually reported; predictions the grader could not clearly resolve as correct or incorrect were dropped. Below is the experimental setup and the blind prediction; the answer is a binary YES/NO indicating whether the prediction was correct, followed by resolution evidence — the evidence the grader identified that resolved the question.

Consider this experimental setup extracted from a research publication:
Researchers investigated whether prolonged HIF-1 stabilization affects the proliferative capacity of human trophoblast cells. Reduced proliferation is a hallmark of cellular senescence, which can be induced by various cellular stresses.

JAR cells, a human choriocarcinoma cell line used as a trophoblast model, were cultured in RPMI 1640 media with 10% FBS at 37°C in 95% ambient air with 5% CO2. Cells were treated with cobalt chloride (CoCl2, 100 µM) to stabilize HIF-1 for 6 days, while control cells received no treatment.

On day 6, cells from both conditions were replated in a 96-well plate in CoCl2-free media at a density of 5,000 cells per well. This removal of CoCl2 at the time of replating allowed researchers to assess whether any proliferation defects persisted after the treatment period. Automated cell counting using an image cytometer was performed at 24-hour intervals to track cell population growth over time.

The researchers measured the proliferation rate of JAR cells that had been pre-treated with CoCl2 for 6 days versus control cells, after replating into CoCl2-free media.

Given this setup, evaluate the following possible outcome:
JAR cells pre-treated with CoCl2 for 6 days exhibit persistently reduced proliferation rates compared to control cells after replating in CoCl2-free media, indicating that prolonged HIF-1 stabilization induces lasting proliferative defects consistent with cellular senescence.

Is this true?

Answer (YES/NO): YES